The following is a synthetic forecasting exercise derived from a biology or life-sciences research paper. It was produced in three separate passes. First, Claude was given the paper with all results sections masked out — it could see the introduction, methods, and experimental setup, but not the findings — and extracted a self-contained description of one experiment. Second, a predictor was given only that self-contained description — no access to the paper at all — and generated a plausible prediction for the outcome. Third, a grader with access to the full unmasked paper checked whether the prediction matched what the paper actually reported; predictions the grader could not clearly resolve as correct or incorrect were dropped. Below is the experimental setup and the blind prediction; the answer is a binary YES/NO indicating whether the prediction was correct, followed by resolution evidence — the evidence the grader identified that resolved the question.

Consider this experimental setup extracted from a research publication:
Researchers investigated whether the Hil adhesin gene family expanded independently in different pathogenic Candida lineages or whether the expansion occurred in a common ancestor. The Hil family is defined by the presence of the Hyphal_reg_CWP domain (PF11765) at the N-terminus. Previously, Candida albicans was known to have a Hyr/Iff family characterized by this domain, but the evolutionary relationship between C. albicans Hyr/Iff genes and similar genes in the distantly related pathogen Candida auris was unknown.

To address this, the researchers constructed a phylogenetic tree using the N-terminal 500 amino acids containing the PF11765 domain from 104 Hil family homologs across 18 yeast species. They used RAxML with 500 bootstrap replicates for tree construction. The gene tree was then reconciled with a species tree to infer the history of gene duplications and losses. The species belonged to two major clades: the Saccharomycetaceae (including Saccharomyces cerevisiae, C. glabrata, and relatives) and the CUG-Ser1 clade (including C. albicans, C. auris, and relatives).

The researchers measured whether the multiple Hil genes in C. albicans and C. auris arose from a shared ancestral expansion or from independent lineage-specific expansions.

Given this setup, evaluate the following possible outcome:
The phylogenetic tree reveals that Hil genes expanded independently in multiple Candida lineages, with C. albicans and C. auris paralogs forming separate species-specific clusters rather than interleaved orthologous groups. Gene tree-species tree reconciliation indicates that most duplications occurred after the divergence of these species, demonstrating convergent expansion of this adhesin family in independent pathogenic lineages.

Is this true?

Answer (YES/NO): YES